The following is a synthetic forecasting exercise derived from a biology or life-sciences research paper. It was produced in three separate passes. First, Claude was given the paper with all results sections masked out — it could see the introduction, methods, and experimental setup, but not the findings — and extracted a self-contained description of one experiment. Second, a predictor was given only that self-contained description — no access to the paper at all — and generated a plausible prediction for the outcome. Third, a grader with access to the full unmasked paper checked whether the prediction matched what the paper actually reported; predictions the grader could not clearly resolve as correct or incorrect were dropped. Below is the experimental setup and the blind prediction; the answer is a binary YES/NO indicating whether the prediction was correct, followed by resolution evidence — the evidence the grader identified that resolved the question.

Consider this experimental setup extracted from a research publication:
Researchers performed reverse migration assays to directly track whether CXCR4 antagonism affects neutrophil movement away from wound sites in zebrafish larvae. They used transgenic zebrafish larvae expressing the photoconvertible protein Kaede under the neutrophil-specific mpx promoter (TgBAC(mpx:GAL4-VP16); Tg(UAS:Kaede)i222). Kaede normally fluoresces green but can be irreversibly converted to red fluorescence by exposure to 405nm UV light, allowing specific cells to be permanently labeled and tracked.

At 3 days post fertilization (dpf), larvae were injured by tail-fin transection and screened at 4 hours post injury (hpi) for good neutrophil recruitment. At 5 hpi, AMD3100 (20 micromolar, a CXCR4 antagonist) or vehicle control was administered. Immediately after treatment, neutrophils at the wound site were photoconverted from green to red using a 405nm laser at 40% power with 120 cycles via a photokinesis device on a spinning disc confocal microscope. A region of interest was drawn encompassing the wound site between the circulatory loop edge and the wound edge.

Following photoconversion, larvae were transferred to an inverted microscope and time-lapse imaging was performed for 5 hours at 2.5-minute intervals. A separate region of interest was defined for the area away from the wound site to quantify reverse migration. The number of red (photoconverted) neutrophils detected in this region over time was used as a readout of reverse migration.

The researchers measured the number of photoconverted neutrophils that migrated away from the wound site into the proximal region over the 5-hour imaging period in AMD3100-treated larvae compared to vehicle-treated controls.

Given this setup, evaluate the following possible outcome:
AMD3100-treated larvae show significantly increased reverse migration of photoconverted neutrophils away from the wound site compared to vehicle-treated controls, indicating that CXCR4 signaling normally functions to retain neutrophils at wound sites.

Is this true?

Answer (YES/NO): YES